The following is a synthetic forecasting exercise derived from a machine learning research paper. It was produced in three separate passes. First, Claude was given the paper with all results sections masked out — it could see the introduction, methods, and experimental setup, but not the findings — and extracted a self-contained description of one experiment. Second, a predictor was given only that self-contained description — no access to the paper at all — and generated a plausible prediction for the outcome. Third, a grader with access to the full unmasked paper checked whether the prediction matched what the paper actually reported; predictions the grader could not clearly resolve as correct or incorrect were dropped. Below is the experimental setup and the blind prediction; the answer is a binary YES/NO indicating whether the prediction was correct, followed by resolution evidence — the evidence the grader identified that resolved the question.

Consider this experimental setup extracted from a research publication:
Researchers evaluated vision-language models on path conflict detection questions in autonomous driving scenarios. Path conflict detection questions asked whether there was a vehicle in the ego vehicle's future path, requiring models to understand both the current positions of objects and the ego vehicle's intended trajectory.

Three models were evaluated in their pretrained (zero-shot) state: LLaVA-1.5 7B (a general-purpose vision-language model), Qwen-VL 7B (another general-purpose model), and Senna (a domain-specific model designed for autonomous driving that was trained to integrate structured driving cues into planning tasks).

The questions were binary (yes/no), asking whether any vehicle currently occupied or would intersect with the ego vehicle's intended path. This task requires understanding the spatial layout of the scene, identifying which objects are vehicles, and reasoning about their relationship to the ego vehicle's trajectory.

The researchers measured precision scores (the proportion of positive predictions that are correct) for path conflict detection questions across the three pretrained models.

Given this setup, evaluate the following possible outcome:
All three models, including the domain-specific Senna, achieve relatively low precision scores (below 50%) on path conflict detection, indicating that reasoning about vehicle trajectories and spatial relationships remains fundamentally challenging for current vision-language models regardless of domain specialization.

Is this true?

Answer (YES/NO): NO